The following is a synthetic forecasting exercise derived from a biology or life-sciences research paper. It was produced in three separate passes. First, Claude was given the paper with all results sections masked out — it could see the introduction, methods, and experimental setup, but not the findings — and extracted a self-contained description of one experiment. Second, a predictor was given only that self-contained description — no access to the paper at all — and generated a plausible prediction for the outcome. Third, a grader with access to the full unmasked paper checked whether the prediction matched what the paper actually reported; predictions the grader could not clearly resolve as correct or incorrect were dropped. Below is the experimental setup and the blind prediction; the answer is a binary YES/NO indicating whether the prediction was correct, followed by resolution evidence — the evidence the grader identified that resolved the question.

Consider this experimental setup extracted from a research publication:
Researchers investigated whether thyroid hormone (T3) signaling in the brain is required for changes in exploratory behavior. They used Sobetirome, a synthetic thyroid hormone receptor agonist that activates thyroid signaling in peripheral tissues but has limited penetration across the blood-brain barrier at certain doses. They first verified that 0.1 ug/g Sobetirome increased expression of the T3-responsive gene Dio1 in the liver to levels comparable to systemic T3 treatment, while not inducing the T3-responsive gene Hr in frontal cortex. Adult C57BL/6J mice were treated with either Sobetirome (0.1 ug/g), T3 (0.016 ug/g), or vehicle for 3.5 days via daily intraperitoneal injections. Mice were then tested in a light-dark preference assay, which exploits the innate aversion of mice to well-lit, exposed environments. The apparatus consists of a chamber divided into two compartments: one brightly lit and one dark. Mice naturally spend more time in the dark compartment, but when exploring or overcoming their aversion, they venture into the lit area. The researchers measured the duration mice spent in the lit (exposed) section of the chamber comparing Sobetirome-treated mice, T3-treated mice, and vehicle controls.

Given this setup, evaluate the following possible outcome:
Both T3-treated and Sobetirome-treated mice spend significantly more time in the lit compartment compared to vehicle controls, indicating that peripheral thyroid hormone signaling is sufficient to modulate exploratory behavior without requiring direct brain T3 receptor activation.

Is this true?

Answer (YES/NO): NO